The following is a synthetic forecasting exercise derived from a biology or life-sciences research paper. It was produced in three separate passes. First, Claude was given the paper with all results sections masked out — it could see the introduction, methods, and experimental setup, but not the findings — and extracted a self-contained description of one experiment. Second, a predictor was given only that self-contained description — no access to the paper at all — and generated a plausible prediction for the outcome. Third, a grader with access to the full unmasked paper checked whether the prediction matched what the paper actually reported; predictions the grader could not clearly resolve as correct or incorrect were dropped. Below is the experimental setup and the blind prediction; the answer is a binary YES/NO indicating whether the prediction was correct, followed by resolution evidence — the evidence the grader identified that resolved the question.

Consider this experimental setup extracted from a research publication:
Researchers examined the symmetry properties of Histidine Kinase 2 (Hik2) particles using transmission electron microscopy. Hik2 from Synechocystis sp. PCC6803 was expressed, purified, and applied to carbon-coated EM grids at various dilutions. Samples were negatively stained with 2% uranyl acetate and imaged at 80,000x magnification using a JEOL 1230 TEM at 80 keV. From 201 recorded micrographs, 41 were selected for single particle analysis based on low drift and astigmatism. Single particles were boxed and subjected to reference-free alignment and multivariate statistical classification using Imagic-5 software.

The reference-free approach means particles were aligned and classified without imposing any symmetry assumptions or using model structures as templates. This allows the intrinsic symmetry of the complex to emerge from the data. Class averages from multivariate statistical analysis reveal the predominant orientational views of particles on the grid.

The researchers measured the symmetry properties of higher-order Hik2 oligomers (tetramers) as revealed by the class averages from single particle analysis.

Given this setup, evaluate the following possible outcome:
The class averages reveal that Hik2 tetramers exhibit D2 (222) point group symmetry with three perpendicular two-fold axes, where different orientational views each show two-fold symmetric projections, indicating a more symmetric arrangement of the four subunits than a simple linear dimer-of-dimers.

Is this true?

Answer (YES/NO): NO